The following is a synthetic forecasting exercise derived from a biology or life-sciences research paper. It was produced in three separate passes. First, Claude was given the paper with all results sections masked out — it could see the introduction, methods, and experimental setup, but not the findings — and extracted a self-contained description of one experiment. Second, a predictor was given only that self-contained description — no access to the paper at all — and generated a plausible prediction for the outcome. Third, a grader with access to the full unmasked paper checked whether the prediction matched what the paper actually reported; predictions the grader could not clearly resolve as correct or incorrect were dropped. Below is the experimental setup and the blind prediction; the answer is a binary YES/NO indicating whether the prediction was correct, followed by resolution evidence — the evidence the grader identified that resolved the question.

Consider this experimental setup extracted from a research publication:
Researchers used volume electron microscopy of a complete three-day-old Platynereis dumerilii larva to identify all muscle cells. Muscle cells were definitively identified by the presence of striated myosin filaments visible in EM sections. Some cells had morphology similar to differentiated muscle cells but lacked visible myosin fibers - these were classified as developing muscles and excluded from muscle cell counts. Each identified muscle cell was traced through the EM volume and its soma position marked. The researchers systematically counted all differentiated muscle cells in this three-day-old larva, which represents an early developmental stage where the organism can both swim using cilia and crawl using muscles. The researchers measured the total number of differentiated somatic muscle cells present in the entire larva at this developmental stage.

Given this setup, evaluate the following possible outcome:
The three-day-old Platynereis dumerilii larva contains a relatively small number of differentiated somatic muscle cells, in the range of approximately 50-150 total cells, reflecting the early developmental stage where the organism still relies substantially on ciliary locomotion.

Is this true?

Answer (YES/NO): NO